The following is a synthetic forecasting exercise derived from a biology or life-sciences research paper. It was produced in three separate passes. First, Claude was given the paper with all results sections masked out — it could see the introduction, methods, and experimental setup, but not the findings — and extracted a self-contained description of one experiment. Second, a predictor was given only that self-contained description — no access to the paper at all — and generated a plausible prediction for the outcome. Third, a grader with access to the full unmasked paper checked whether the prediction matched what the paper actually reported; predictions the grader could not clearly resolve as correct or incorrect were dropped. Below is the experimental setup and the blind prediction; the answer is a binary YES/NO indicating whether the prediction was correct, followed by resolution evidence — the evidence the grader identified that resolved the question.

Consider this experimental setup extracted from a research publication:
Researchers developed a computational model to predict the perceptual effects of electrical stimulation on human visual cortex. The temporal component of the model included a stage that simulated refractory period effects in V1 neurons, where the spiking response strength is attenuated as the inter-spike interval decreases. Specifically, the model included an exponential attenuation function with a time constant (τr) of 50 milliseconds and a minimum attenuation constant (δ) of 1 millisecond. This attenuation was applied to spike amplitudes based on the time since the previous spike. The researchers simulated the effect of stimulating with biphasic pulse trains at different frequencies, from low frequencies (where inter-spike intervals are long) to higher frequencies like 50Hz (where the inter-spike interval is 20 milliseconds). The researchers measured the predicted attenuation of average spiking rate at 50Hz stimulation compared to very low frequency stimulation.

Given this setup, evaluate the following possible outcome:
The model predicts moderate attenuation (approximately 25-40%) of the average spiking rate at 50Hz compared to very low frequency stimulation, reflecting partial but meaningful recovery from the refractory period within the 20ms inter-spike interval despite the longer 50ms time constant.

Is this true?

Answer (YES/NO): NO